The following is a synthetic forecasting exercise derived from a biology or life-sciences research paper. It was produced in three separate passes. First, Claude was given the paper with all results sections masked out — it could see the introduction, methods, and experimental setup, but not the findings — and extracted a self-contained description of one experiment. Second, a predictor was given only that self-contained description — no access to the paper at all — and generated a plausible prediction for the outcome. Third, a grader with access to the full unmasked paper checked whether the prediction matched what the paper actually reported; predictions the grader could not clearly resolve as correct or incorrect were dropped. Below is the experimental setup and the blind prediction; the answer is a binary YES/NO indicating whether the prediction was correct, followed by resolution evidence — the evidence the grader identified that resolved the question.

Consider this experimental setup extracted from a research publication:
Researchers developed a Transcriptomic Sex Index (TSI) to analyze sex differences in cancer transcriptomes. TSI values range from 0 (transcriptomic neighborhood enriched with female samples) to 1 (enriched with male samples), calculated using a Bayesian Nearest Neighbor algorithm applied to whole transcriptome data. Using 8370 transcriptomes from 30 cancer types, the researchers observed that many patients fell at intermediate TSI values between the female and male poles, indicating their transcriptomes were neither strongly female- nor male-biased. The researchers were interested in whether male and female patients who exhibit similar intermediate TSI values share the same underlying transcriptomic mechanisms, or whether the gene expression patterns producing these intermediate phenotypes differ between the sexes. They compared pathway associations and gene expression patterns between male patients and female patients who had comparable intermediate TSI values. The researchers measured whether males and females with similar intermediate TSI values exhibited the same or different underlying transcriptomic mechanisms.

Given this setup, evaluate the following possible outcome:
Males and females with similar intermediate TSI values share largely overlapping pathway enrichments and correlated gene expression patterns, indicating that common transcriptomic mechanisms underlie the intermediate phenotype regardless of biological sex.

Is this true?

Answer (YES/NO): NO